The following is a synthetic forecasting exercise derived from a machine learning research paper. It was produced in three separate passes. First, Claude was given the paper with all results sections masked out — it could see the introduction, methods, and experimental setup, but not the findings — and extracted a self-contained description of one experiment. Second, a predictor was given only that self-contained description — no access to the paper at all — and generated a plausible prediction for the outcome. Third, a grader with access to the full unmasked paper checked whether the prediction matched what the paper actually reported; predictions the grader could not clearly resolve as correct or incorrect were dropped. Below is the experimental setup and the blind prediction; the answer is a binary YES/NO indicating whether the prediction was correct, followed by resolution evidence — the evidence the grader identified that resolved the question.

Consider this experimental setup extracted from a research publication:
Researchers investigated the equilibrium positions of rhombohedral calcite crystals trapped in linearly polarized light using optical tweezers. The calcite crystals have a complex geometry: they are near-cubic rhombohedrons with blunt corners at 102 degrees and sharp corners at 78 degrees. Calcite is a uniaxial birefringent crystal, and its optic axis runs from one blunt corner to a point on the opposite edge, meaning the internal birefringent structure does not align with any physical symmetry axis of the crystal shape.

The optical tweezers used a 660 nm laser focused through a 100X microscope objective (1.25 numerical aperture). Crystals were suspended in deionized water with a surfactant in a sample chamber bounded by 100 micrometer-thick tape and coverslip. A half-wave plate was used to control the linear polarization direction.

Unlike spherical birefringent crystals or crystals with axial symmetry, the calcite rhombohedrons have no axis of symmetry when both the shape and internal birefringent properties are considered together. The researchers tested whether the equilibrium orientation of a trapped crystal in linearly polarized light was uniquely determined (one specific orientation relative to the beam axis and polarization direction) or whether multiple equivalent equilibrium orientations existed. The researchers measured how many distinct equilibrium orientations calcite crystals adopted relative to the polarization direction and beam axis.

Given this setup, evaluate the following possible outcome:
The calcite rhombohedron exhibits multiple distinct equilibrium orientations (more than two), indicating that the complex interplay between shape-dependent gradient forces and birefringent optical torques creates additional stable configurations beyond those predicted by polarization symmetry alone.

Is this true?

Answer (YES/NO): NO